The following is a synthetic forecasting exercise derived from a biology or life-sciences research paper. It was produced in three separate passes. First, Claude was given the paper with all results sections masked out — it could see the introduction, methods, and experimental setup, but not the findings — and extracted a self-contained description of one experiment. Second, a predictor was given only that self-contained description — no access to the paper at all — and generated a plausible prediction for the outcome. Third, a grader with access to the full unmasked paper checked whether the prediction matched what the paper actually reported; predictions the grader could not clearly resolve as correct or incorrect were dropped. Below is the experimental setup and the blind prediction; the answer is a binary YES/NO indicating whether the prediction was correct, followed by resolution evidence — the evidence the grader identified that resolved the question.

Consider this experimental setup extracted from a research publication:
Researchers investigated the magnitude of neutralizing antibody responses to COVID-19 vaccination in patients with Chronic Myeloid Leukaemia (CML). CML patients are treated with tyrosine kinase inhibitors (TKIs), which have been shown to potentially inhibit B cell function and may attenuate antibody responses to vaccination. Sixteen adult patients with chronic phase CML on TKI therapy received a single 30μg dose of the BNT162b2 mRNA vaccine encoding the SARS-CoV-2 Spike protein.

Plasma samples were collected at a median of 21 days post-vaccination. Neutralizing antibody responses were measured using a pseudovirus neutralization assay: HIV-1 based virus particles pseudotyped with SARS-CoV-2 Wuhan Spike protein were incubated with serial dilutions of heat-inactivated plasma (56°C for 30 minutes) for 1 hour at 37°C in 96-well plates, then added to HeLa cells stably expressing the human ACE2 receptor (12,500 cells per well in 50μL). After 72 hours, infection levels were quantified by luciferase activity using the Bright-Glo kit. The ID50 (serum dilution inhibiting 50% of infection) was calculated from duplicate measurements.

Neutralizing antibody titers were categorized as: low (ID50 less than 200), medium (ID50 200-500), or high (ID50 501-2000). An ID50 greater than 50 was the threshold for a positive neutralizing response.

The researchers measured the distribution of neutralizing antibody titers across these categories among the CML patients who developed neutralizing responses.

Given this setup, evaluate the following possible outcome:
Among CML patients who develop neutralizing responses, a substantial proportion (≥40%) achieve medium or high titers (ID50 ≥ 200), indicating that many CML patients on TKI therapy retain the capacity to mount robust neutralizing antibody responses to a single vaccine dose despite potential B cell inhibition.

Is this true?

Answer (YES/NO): YES